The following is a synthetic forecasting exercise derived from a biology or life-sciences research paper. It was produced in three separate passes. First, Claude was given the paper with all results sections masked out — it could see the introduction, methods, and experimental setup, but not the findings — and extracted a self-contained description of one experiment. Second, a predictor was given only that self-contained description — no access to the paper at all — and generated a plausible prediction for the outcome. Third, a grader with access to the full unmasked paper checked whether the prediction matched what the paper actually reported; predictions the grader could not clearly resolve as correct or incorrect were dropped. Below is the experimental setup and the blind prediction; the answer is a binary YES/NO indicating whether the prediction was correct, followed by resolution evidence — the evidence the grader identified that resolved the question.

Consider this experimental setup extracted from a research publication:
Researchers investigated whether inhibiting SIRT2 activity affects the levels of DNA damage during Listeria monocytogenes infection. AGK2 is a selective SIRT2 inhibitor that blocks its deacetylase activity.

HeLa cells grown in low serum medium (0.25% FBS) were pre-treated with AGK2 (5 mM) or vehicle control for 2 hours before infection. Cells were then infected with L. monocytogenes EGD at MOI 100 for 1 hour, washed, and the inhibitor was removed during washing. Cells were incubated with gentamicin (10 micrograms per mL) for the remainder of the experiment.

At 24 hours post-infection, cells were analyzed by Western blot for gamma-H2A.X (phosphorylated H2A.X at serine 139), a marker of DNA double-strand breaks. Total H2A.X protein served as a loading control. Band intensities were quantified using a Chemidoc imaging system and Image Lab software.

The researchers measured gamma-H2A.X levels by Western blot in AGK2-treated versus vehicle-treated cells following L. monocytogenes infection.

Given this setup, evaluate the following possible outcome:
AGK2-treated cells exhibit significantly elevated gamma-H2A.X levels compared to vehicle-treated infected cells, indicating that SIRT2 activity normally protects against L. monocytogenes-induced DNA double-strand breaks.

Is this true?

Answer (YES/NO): YES